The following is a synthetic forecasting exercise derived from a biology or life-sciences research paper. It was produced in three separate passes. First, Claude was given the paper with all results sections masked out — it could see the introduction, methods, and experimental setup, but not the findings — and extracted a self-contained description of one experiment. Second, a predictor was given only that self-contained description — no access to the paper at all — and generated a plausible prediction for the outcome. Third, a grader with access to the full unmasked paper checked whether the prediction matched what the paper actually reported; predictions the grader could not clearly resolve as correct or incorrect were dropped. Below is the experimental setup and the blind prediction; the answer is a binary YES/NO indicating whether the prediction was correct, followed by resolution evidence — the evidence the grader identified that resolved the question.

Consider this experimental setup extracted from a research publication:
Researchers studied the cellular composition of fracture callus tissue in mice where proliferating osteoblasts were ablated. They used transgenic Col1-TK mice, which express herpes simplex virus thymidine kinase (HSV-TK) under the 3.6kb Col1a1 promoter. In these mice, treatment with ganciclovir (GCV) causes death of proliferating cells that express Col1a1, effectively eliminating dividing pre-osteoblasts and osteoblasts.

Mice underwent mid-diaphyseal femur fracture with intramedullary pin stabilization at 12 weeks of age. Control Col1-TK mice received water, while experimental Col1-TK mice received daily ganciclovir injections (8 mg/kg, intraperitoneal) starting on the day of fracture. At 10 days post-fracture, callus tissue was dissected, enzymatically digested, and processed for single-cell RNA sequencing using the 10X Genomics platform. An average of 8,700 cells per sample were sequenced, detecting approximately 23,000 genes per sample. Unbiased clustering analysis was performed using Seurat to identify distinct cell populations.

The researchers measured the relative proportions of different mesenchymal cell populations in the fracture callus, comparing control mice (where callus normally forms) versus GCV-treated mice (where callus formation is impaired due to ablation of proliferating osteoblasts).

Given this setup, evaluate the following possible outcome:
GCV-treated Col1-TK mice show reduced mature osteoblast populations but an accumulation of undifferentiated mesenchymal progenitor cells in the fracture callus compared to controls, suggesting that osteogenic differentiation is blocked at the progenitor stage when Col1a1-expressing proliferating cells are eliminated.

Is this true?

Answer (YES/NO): NO